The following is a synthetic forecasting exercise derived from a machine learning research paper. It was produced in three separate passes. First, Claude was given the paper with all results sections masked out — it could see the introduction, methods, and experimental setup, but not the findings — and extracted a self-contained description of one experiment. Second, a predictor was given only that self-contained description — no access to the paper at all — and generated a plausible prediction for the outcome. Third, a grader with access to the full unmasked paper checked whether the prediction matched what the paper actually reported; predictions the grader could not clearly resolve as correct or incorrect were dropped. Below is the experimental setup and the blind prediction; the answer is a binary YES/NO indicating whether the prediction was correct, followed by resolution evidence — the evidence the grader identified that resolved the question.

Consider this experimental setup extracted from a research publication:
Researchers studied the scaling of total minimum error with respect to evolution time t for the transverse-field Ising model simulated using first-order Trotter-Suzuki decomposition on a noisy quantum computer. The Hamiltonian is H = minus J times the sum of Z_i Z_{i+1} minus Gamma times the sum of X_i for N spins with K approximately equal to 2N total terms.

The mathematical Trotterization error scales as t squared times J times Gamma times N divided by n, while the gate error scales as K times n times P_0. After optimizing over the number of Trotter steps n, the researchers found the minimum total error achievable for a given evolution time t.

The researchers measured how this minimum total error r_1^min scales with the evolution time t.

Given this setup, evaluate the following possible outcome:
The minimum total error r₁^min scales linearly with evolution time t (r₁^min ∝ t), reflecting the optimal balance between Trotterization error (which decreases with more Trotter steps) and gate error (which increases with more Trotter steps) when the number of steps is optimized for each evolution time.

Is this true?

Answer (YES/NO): YES